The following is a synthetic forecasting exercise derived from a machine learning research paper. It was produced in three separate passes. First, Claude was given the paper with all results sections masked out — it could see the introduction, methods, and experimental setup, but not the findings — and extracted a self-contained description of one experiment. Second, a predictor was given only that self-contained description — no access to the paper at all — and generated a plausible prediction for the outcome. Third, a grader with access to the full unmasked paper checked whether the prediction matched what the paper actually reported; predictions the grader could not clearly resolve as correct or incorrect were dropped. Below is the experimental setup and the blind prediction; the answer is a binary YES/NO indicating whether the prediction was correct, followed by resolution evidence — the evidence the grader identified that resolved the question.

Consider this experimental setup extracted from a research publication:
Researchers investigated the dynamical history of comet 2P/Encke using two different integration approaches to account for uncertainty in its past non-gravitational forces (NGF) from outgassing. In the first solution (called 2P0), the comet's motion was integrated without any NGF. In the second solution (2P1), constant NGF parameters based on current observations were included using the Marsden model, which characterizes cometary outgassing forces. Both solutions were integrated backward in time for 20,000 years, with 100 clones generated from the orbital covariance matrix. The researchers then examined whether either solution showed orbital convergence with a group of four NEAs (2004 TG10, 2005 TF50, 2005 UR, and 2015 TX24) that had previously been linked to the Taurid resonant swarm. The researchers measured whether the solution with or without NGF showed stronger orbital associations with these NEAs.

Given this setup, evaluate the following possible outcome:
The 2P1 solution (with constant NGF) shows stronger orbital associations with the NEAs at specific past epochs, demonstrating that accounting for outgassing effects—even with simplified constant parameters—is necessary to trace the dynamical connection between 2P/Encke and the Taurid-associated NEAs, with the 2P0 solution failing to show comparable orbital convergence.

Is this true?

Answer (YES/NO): NO